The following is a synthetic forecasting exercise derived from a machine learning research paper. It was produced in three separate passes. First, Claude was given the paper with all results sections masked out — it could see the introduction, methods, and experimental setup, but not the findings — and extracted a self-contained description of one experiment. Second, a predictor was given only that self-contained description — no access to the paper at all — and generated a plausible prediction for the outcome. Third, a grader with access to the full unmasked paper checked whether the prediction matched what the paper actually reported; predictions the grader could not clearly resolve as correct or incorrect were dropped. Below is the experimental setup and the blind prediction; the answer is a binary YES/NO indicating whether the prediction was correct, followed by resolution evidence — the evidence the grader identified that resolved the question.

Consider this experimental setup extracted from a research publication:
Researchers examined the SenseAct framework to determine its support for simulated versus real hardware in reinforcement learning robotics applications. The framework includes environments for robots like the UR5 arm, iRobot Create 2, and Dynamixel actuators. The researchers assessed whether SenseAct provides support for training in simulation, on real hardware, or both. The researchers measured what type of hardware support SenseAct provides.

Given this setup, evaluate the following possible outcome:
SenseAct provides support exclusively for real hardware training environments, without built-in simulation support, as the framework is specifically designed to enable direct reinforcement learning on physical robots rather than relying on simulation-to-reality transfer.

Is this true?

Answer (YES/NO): YES